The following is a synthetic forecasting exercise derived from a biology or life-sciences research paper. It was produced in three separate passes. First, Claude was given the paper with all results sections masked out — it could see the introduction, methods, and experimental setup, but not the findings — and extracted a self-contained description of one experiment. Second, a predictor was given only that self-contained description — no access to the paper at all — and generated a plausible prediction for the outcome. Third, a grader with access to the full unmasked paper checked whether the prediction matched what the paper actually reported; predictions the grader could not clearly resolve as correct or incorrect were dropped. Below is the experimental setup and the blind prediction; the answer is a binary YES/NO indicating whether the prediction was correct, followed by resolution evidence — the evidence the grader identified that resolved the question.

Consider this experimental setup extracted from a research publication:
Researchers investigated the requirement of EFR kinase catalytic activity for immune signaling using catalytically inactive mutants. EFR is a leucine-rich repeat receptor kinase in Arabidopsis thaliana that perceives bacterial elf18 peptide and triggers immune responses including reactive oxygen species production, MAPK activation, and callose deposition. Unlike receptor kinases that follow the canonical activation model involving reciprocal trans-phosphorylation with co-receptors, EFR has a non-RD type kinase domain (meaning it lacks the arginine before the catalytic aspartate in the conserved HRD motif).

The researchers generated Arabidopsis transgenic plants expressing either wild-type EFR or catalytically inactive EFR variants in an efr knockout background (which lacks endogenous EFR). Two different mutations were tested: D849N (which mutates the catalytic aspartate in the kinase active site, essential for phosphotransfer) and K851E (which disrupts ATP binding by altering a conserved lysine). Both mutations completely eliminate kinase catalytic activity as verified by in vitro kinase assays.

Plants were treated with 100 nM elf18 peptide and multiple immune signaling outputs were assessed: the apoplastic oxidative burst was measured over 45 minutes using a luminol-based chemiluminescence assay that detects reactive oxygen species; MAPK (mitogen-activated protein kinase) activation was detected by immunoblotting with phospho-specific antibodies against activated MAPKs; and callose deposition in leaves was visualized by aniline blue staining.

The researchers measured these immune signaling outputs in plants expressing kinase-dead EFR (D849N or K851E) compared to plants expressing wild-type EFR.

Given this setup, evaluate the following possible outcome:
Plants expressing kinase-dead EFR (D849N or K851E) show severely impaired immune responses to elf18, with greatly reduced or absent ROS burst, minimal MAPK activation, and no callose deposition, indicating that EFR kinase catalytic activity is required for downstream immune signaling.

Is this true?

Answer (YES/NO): NO